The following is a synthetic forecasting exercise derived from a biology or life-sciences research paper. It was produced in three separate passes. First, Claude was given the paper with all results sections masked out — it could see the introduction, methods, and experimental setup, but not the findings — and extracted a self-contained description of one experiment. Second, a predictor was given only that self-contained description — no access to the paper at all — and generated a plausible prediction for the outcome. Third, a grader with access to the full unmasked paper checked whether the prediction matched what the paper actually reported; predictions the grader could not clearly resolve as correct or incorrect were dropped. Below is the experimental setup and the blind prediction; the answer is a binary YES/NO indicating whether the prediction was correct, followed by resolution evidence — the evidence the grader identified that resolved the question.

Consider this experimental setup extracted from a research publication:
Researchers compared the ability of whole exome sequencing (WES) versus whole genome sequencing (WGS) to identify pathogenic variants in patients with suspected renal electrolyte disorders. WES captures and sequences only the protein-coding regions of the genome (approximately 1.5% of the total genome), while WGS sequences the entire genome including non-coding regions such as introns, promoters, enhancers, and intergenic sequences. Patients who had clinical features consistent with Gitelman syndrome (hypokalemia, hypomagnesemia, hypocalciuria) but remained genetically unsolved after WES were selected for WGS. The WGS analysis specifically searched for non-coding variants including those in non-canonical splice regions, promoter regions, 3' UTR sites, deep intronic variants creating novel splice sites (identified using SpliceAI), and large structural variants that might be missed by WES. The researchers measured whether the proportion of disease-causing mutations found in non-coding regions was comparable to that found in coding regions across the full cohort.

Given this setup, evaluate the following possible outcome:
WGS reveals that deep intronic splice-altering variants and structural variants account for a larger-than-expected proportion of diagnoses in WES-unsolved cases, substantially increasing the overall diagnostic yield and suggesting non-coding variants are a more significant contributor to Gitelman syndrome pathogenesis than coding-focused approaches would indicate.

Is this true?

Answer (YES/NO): NO